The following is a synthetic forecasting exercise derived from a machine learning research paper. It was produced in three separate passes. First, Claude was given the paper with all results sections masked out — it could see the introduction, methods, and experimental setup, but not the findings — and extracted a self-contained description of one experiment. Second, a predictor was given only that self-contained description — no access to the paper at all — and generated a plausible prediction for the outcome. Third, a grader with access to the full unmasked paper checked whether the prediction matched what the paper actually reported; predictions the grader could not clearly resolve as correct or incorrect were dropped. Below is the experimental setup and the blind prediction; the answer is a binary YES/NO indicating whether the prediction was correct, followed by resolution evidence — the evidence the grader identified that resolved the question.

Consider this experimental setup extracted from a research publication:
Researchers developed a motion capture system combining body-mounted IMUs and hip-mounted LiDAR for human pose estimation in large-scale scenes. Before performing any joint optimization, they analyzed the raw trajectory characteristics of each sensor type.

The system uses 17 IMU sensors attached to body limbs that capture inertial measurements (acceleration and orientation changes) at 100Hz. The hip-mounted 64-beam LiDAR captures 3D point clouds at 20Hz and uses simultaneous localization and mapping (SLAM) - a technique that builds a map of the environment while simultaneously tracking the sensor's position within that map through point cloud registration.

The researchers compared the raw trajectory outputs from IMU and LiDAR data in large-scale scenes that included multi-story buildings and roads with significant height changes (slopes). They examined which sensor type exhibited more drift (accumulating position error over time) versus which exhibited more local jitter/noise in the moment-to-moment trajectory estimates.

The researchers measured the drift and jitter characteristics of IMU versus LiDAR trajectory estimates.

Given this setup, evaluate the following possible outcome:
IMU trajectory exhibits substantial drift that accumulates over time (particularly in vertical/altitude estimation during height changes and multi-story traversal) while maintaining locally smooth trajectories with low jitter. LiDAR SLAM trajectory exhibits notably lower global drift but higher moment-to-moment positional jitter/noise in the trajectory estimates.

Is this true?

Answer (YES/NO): YES